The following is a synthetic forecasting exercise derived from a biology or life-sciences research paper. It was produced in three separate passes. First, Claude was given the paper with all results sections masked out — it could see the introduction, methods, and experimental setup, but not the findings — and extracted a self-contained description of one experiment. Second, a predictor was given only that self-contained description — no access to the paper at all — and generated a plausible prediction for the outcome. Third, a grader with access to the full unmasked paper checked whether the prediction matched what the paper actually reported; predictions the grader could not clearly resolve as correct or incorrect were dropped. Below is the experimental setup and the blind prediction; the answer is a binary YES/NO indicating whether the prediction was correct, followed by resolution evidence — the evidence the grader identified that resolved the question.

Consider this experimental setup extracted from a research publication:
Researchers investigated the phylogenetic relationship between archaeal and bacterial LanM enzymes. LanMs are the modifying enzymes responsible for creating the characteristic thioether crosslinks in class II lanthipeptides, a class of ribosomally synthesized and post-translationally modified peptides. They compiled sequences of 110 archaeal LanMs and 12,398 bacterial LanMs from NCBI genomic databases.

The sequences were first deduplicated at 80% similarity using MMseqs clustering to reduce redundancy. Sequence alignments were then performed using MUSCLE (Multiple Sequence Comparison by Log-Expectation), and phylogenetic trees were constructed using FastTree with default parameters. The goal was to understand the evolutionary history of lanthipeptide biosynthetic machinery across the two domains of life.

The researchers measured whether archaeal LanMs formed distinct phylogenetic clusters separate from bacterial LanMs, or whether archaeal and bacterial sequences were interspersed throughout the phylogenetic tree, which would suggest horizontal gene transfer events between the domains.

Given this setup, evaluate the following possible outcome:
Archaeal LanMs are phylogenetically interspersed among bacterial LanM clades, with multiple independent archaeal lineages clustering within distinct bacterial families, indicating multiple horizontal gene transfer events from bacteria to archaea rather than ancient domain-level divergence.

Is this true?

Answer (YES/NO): NO